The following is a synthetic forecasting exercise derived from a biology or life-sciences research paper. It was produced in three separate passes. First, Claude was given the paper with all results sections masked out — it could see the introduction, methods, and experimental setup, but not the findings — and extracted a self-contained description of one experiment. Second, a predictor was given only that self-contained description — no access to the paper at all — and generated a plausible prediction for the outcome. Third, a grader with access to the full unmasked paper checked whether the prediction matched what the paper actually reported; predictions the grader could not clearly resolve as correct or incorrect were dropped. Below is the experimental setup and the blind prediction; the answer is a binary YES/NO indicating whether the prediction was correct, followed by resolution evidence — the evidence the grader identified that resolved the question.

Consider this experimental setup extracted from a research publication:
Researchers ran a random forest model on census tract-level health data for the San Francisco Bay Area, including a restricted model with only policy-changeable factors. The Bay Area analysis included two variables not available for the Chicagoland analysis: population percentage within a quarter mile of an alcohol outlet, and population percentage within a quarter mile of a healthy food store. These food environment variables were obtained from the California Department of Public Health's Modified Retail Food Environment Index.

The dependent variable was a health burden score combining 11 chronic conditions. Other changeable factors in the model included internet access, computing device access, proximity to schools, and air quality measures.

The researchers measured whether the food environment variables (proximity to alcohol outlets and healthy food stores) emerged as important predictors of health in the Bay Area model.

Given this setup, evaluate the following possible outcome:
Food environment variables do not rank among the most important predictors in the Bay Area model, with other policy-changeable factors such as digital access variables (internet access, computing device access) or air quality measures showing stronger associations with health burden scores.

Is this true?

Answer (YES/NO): NO